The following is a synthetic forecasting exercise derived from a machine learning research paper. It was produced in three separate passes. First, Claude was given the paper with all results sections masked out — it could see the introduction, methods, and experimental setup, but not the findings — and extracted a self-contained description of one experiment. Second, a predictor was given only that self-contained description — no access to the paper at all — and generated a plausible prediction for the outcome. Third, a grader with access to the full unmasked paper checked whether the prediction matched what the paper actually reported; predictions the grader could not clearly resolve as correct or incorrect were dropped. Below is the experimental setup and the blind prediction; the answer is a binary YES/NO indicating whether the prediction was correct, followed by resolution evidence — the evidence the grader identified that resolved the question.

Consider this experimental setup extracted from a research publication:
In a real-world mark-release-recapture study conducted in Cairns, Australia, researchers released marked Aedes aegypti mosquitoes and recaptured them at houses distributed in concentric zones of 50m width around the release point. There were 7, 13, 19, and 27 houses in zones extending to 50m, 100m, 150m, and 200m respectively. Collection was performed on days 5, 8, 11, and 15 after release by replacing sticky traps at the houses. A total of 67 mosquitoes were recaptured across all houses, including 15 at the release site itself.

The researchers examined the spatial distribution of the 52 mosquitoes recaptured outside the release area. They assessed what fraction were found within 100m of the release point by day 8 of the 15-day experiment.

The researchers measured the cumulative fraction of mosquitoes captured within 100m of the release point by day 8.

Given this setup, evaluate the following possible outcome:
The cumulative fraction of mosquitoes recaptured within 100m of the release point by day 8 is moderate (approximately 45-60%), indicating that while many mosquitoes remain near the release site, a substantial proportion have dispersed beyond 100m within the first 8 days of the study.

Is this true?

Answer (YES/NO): NO